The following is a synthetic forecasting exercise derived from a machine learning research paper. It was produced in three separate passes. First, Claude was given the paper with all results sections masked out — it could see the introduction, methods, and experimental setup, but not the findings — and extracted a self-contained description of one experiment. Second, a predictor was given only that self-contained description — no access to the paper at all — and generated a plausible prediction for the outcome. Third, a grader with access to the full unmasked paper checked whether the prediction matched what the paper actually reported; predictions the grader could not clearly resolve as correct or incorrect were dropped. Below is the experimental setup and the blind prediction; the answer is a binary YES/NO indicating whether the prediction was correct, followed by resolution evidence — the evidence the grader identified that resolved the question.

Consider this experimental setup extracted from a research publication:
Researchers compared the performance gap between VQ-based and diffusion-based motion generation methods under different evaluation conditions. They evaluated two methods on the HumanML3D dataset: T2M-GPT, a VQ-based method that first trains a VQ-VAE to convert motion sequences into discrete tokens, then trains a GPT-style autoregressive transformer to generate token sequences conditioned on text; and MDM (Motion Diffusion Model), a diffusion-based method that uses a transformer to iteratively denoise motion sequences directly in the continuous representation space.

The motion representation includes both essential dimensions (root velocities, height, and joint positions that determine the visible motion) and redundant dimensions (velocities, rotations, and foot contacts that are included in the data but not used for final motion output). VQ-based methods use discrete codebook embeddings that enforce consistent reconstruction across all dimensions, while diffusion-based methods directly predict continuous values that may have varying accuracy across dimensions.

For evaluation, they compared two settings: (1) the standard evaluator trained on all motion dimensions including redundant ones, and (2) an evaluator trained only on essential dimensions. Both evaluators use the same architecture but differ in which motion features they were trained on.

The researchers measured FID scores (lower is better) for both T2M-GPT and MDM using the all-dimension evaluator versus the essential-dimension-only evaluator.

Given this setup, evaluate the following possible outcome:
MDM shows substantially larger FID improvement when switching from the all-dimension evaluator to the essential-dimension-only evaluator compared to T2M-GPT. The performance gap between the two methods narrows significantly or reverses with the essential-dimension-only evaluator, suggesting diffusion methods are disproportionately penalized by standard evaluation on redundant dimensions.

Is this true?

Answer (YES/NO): YES